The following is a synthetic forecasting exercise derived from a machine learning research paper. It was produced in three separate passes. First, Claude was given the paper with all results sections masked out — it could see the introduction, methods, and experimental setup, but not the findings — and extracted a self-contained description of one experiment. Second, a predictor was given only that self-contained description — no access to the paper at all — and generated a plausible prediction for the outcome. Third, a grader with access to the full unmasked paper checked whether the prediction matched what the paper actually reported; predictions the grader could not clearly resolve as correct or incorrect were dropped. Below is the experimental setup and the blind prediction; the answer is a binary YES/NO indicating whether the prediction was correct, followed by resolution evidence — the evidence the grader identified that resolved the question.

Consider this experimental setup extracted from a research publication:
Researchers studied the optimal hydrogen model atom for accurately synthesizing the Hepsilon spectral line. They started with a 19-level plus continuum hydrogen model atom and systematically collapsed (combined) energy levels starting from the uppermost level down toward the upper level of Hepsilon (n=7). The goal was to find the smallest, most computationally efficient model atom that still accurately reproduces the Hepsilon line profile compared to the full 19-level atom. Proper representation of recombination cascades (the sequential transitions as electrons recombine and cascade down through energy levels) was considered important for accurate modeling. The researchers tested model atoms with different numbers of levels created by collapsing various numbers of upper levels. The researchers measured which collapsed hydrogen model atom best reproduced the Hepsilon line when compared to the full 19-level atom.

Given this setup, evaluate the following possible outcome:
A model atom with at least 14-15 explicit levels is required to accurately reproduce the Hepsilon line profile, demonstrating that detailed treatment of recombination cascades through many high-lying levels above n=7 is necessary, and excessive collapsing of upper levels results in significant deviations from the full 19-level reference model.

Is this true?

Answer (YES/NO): NO